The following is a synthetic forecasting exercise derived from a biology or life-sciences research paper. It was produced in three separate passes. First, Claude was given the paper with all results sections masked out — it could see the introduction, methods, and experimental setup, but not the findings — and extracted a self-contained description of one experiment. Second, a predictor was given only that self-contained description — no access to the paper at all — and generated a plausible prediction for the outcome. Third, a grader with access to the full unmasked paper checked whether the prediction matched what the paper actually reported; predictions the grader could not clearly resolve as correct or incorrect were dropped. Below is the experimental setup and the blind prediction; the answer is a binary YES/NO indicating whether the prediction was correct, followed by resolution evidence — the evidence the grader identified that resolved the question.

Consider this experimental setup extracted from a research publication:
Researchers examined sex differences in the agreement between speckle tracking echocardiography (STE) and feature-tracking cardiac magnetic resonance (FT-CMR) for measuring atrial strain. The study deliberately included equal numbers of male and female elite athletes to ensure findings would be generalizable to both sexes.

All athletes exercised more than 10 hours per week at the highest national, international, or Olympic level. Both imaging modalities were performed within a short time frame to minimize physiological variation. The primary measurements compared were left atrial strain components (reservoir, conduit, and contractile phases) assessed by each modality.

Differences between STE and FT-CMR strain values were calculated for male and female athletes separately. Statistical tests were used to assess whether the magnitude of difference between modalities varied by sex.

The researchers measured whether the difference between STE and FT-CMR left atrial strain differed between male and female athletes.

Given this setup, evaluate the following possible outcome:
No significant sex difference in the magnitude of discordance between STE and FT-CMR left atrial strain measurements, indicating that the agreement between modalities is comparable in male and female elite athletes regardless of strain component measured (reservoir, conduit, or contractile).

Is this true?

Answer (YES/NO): NO